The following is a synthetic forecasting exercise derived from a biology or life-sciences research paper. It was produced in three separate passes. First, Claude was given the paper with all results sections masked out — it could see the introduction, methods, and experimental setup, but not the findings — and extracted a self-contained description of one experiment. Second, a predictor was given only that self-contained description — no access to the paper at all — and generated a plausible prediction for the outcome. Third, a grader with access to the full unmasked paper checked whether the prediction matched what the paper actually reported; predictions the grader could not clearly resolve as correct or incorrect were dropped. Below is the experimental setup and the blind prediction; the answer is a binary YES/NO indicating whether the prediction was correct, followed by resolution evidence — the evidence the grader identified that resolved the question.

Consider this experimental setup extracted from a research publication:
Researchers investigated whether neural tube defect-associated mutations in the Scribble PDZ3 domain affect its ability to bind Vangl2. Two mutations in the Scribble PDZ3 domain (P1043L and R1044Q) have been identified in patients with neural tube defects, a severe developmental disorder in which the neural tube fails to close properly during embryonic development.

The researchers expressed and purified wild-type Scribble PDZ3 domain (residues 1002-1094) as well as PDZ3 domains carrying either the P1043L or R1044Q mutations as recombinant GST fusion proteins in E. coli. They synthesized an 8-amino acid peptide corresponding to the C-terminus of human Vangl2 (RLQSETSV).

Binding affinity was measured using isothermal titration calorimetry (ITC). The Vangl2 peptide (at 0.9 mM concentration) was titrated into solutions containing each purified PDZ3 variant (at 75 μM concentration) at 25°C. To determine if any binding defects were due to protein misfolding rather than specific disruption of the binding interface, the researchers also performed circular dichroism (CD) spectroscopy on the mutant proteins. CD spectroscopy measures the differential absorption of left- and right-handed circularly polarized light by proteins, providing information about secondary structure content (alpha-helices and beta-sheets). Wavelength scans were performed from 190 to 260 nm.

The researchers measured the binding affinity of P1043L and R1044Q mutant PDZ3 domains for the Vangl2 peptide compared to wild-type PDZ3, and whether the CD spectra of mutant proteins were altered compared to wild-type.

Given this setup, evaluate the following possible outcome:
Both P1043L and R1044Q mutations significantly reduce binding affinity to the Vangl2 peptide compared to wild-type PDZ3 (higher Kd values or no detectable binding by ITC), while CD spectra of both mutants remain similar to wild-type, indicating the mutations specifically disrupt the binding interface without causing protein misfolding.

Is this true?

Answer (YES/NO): NO